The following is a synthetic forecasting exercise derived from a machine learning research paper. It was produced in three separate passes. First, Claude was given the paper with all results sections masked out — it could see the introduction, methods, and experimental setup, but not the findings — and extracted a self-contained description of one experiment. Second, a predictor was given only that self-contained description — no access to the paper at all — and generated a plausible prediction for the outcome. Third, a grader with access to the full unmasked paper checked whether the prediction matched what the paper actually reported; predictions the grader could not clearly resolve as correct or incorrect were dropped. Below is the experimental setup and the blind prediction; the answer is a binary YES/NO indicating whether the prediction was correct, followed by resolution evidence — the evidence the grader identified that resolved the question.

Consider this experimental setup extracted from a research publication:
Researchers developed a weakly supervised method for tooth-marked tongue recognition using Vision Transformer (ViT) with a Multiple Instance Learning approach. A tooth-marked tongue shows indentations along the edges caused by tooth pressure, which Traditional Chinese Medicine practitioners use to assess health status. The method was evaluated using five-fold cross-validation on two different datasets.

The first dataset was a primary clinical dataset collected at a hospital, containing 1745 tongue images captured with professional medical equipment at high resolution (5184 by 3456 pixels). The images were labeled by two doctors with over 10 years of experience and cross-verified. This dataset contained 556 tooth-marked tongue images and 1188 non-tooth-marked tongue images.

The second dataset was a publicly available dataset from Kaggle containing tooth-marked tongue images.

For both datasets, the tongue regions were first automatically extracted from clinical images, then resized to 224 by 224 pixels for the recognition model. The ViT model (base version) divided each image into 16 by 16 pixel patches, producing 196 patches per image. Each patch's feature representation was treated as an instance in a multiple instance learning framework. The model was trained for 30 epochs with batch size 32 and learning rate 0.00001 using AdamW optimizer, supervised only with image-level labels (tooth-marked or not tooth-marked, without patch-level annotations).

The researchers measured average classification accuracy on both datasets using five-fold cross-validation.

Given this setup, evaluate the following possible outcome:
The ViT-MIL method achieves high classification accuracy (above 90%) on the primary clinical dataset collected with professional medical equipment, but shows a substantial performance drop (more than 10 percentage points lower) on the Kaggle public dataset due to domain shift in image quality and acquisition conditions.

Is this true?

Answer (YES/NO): NO